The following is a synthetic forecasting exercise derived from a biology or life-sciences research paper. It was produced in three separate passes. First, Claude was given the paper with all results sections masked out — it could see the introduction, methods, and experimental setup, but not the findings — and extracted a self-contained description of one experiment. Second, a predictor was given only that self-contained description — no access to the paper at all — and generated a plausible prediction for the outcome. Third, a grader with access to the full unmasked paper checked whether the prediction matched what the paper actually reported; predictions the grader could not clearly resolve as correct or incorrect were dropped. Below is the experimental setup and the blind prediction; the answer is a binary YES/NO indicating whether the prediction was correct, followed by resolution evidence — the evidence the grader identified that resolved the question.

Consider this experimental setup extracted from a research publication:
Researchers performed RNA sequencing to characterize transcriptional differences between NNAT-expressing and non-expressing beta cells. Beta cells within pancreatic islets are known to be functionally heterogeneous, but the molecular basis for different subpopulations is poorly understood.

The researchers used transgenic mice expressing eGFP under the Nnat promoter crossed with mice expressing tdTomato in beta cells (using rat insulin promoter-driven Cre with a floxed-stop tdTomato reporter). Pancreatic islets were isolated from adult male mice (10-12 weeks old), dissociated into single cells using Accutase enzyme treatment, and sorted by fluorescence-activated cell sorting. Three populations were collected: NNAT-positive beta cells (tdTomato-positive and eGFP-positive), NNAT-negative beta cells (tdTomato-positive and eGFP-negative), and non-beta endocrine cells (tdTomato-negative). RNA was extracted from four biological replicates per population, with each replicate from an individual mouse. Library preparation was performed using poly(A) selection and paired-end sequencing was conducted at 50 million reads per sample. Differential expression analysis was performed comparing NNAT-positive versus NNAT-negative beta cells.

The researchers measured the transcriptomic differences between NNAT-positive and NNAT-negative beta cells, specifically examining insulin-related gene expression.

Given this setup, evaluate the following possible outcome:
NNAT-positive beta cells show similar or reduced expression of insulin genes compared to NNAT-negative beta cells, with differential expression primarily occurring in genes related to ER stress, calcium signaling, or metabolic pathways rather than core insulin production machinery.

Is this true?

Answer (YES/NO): YES